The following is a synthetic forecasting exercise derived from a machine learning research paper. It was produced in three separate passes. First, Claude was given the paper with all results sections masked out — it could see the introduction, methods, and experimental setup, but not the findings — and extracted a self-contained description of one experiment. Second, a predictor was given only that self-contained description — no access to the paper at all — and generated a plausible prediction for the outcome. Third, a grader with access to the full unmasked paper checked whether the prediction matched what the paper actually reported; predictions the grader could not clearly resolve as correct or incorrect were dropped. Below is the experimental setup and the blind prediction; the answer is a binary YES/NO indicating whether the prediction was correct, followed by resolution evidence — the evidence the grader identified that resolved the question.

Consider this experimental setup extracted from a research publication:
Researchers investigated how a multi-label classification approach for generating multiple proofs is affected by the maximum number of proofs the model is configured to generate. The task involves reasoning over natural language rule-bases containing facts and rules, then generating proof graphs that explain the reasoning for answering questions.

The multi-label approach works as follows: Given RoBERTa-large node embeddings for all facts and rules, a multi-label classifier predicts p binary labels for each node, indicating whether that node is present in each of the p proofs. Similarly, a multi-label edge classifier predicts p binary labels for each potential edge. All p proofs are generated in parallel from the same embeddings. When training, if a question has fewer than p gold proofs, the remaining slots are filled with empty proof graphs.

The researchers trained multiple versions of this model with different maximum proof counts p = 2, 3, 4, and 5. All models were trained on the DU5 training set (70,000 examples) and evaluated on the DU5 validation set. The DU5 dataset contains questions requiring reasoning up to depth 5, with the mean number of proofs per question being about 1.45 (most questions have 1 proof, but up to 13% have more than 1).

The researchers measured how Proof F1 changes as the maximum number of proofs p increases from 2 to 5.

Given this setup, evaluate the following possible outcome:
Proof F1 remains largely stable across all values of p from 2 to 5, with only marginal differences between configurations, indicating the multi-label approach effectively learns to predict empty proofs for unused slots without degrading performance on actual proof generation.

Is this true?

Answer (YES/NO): NO